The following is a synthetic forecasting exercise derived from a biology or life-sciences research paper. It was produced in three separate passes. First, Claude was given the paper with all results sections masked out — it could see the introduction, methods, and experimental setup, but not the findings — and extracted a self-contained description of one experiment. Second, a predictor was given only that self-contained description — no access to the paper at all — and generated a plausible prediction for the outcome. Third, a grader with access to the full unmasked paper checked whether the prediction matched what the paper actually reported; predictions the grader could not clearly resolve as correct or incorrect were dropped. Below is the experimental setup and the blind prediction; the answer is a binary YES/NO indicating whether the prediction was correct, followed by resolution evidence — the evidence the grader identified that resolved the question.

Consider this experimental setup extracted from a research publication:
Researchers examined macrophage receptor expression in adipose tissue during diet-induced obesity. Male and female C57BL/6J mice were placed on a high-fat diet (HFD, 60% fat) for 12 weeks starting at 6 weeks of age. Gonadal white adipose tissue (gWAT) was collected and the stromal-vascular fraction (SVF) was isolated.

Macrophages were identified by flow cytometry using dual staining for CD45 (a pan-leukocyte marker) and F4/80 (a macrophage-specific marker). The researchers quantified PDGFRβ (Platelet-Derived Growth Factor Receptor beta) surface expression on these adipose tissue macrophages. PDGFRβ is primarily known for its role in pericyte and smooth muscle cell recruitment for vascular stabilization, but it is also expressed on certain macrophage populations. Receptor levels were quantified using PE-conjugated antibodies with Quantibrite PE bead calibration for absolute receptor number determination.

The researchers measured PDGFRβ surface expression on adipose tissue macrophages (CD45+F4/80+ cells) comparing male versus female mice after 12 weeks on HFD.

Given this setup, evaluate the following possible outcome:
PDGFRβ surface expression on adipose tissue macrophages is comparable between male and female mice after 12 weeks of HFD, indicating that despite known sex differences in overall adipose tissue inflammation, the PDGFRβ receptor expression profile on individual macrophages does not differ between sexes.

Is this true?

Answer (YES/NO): NO